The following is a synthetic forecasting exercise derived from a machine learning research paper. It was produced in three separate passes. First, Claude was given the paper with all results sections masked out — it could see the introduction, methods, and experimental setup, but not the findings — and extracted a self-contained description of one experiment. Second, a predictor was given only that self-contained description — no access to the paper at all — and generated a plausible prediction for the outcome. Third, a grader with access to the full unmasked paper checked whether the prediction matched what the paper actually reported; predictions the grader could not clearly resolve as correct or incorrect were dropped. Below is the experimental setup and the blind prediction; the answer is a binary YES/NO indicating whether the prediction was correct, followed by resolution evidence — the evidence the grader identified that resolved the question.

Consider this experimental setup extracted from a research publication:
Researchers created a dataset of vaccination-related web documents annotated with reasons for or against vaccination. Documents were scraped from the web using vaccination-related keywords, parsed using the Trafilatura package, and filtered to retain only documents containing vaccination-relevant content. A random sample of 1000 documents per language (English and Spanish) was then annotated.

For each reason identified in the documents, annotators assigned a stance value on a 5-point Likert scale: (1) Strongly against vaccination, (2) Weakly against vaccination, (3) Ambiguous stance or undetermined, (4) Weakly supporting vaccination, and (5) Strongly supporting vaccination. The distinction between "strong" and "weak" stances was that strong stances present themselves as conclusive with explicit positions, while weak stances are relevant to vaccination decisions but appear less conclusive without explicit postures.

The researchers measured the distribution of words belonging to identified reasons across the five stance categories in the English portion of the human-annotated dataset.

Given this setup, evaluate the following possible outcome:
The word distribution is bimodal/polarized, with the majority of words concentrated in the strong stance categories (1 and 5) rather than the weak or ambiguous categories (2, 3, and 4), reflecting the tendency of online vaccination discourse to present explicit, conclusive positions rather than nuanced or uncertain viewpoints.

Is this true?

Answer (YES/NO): NO